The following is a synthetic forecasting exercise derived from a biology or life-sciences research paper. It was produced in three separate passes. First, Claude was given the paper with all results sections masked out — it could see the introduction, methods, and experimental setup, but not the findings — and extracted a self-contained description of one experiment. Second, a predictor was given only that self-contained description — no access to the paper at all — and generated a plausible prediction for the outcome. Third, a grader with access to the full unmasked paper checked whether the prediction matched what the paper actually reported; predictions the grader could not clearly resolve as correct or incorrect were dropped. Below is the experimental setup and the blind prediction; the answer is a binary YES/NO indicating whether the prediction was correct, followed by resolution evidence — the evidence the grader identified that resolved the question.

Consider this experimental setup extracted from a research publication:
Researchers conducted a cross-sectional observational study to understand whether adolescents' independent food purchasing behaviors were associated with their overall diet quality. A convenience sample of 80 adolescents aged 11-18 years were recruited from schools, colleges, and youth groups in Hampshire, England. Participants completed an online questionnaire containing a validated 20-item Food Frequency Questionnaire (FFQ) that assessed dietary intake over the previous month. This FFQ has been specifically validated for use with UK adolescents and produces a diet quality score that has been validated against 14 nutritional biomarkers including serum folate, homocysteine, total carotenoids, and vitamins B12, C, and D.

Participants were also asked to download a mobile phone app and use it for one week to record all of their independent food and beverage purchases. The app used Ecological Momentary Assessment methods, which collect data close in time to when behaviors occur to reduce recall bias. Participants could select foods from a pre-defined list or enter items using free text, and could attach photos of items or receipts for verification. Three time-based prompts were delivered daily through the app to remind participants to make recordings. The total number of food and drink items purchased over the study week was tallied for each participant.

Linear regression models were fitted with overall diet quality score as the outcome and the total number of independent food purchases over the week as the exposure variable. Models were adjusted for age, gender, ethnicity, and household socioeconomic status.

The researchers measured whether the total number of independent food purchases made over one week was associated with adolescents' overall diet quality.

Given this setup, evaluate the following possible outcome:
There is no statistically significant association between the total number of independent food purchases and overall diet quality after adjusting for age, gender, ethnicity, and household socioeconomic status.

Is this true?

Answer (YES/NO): YES